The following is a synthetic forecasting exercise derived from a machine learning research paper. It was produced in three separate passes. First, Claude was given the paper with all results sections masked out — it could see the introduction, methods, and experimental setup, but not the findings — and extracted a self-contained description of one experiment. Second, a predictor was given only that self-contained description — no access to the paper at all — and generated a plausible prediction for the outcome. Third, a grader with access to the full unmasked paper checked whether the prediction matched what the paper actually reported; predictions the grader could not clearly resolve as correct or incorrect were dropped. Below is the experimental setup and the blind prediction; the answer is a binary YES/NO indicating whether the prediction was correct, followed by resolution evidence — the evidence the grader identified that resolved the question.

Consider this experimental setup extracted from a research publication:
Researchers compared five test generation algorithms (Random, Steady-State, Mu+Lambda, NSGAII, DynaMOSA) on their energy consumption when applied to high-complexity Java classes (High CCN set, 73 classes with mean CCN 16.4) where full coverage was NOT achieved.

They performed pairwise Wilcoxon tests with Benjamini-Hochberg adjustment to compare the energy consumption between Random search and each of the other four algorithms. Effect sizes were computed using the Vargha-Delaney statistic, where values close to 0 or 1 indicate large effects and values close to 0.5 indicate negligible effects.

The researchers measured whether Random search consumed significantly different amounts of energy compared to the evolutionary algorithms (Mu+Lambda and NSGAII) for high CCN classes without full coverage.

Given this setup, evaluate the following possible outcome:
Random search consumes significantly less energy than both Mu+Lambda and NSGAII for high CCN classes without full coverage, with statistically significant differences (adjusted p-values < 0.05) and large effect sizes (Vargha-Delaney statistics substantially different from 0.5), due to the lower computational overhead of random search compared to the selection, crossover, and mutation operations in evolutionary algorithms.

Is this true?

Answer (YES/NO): YES